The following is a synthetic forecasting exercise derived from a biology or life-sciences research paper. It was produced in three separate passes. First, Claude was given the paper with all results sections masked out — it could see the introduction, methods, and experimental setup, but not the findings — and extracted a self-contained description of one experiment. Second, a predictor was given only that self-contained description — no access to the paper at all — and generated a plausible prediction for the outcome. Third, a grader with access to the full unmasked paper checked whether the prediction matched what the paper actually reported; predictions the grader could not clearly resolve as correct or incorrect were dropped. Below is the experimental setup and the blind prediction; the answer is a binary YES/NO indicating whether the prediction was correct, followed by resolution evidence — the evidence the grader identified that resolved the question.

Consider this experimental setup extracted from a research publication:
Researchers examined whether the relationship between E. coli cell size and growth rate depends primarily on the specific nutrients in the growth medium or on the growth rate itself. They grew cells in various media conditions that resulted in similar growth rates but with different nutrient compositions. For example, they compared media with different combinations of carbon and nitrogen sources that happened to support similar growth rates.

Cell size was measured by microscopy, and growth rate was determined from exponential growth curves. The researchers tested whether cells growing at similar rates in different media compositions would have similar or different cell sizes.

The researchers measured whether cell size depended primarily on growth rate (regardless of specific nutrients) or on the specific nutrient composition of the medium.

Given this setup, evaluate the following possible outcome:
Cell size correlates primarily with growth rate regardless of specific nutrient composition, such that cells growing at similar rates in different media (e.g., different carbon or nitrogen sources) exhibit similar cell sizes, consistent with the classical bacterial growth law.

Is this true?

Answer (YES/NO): YES